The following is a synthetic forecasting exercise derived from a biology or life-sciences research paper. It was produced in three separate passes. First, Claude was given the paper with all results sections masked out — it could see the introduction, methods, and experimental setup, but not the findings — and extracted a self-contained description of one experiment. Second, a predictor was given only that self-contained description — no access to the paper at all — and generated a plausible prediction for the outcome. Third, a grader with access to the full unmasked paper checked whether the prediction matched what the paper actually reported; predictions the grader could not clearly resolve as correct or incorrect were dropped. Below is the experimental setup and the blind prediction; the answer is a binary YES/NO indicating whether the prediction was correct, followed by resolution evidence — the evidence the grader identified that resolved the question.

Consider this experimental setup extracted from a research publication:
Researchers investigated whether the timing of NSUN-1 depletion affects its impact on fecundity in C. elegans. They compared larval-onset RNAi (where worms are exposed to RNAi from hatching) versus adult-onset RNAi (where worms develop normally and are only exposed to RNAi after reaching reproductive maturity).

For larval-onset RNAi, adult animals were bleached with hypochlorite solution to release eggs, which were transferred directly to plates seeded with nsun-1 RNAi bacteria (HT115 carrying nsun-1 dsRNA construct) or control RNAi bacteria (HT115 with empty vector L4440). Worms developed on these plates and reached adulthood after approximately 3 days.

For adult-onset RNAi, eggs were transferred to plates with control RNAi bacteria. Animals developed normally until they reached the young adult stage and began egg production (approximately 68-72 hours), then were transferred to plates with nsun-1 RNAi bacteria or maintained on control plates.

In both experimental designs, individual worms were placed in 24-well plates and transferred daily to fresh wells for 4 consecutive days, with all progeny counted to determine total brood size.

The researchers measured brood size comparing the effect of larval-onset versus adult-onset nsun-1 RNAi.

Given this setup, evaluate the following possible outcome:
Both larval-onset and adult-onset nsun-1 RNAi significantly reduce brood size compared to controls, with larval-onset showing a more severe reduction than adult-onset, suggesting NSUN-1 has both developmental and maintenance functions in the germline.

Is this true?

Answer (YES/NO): NO